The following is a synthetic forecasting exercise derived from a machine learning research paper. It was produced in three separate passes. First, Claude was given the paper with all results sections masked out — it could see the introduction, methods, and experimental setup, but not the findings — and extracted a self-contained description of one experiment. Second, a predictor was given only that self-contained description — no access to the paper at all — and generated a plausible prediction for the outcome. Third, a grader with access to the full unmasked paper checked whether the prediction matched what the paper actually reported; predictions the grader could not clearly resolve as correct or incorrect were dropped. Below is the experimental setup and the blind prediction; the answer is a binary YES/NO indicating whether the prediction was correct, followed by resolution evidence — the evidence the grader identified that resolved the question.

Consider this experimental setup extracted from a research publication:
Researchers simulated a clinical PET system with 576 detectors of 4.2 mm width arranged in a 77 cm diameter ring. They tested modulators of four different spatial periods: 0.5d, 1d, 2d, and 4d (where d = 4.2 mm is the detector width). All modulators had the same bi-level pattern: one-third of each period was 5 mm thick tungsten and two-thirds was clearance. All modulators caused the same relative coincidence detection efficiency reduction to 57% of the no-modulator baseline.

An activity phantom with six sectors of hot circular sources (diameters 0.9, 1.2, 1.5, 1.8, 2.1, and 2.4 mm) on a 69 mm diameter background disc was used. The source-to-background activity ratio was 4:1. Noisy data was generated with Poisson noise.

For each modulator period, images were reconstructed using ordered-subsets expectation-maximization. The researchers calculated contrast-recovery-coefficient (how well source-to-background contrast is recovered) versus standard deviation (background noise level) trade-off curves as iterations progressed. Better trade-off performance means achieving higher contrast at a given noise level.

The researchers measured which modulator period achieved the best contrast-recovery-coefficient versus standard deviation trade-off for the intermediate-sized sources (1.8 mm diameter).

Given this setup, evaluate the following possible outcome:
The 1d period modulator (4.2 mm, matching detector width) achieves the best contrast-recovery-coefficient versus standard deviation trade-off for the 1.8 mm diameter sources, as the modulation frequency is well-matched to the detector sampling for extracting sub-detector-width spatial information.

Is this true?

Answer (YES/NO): NO